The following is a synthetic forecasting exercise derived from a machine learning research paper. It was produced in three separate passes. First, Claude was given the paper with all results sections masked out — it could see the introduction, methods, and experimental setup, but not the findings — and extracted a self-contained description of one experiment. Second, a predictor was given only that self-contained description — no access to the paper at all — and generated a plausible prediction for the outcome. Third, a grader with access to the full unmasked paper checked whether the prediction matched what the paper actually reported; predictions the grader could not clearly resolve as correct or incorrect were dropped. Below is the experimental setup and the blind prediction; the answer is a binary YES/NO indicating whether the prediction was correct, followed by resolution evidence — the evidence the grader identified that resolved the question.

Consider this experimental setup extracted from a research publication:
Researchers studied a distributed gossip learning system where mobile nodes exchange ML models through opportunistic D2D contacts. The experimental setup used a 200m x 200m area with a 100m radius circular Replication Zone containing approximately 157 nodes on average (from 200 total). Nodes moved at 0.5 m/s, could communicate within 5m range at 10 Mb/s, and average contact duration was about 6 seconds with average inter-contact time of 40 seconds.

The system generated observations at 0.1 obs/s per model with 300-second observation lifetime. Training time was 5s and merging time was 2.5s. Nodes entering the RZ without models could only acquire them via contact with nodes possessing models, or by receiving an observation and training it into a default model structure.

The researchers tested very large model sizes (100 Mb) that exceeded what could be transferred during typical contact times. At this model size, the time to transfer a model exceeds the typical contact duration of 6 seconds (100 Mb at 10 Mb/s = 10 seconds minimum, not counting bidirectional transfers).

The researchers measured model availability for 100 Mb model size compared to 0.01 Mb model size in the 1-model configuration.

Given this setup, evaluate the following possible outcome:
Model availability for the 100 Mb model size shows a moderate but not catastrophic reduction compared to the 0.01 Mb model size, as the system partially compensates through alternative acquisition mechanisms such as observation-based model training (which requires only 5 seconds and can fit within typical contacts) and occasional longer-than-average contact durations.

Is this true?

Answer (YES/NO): NO